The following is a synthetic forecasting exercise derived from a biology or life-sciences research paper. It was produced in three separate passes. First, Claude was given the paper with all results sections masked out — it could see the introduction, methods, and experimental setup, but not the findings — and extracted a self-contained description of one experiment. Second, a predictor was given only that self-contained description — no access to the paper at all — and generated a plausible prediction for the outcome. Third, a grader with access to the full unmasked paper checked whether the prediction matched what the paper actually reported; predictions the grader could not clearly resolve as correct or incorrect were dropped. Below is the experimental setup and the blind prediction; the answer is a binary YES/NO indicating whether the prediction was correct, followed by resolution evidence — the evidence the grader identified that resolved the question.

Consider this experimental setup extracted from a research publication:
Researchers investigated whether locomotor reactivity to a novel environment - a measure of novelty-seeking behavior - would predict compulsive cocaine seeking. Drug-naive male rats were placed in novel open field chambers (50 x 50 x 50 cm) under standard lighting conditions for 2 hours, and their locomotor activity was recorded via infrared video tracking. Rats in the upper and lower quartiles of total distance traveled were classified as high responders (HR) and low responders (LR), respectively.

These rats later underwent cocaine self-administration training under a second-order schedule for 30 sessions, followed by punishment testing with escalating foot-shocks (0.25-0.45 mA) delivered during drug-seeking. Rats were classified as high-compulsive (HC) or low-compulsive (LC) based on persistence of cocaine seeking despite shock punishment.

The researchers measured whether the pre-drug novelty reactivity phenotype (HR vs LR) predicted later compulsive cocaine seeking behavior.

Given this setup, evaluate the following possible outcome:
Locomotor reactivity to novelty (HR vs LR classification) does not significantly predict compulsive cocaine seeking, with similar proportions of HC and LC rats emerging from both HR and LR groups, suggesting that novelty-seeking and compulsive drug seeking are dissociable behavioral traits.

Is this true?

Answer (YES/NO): YES